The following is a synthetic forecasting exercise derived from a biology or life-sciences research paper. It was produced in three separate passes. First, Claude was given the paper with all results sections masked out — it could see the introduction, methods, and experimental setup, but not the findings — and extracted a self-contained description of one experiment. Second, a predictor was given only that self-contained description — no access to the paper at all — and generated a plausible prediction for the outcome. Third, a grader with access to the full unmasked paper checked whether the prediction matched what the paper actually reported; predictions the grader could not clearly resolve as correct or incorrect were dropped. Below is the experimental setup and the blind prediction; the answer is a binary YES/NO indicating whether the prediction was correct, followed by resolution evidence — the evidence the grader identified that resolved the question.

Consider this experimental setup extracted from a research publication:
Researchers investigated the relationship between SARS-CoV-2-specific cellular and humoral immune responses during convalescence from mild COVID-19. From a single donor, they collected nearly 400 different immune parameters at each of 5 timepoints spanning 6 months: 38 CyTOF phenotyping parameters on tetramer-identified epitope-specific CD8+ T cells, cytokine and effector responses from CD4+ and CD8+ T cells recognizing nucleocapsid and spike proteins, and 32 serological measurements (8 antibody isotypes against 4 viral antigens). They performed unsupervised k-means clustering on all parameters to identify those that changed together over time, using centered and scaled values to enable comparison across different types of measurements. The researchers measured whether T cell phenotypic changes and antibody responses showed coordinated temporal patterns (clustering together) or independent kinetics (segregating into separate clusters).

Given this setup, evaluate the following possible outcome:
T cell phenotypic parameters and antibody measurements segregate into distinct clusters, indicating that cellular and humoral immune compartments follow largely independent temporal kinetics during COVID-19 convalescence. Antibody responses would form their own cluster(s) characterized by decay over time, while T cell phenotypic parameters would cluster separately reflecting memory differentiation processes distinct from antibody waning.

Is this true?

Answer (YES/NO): NO